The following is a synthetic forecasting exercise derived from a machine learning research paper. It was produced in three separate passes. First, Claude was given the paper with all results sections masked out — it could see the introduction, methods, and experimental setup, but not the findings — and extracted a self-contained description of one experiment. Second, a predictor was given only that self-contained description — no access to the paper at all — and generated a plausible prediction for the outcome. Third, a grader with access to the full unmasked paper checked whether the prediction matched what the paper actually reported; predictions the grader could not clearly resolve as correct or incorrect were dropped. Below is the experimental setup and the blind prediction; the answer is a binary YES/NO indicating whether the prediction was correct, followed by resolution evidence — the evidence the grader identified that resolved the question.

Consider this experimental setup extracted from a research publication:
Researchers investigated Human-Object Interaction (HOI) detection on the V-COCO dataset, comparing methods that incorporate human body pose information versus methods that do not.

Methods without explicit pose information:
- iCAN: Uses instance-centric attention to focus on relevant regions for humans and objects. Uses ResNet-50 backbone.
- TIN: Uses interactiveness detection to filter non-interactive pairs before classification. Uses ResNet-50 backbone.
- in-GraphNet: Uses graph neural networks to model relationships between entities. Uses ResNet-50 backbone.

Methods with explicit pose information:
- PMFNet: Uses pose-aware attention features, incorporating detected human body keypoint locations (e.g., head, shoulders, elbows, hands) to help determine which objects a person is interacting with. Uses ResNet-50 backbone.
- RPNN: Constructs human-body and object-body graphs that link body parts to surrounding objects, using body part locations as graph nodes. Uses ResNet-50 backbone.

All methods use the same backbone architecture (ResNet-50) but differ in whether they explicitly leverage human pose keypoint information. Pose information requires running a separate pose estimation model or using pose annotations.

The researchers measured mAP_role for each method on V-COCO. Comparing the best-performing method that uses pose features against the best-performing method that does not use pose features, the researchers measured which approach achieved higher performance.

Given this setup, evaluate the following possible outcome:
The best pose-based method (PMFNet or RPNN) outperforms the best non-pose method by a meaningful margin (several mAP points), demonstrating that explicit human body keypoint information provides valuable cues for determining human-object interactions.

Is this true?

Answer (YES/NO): YES